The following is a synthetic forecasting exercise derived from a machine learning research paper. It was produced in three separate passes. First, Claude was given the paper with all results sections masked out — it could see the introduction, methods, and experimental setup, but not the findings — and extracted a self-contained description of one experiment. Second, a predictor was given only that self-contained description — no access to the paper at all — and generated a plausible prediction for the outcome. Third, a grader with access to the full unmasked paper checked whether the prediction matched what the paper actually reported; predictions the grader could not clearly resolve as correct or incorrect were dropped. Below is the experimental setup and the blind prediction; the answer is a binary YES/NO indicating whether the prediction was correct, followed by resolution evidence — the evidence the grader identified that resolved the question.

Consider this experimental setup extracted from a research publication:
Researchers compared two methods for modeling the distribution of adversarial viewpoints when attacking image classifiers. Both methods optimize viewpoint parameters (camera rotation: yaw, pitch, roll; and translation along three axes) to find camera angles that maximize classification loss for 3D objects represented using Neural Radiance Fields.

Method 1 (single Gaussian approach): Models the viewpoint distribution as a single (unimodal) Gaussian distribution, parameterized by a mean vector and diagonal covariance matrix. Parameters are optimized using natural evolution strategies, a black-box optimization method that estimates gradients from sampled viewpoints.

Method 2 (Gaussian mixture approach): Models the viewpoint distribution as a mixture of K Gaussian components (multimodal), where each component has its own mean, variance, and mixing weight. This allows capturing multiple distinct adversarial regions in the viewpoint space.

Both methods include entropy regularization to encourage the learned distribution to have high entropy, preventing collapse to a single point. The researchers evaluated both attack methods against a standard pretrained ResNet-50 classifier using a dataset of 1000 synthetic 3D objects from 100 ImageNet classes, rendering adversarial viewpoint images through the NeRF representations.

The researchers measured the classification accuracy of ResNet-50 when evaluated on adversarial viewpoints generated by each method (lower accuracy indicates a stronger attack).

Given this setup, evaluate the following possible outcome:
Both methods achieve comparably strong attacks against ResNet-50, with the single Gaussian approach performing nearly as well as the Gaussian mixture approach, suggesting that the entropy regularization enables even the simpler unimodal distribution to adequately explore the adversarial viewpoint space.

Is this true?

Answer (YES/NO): NO